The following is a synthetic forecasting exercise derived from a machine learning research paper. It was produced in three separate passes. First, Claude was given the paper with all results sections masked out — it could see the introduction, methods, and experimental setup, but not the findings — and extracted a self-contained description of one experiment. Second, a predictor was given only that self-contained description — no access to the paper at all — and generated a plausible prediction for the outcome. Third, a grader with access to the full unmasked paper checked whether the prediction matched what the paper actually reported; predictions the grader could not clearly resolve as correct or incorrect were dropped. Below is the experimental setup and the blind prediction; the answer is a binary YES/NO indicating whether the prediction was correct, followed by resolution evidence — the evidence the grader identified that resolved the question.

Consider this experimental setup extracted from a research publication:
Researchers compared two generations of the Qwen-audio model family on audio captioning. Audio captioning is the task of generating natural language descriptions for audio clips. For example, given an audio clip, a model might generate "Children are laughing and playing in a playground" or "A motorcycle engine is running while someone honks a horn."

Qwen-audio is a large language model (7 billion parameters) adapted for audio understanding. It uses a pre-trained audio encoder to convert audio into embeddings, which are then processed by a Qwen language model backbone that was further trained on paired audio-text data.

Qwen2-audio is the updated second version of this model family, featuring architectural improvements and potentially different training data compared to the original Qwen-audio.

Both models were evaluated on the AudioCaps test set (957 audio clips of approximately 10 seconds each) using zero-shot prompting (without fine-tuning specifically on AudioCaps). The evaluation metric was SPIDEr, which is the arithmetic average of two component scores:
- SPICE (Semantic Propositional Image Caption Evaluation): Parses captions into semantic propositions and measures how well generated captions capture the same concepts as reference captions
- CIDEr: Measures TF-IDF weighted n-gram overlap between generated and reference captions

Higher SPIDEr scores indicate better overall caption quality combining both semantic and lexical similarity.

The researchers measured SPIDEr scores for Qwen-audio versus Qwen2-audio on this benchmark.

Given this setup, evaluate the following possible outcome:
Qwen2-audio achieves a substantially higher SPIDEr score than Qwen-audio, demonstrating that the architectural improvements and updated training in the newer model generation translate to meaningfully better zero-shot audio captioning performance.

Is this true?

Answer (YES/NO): NO